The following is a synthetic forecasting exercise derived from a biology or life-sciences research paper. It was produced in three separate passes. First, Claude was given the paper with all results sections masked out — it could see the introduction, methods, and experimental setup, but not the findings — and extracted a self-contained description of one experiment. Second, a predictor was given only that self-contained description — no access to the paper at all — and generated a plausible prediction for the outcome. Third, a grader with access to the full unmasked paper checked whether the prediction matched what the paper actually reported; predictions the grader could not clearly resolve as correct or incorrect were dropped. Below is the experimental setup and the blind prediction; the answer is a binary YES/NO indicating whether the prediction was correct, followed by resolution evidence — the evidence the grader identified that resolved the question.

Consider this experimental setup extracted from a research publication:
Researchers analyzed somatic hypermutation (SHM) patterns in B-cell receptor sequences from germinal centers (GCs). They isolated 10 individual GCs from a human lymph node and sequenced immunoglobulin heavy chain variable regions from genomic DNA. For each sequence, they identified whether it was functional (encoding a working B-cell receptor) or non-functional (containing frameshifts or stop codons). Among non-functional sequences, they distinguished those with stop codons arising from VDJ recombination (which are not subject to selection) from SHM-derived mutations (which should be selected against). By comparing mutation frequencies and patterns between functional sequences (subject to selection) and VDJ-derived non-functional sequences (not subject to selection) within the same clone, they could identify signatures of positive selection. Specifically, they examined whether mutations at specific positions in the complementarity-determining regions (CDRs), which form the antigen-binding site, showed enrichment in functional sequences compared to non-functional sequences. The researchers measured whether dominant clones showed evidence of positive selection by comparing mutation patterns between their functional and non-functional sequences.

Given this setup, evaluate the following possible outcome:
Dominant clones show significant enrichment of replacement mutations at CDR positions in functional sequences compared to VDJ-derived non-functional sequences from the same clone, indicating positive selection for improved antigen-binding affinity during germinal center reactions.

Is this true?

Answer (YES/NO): NO